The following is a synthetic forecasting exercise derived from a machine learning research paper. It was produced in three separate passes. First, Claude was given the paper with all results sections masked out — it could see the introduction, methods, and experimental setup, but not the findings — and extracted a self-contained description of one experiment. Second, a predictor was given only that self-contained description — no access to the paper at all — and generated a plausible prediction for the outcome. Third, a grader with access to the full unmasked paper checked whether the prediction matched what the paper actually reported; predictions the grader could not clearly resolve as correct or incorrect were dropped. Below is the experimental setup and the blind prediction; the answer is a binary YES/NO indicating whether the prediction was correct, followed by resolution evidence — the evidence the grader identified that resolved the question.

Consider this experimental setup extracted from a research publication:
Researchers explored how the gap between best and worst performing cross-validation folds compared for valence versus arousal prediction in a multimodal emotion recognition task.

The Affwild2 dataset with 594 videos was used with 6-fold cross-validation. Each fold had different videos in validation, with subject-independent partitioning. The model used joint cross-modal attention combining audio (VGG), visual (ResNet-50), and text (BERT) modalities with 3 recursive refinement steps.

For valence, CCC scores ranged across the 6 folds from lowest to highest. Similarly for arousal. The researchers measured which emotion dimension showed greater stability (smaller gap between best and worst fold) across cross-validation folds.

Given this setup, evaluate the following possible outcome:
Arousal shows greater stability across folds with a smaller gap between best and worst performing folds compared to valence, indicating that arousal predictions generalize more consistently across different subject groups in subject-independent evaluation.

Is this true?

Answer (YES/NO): YES